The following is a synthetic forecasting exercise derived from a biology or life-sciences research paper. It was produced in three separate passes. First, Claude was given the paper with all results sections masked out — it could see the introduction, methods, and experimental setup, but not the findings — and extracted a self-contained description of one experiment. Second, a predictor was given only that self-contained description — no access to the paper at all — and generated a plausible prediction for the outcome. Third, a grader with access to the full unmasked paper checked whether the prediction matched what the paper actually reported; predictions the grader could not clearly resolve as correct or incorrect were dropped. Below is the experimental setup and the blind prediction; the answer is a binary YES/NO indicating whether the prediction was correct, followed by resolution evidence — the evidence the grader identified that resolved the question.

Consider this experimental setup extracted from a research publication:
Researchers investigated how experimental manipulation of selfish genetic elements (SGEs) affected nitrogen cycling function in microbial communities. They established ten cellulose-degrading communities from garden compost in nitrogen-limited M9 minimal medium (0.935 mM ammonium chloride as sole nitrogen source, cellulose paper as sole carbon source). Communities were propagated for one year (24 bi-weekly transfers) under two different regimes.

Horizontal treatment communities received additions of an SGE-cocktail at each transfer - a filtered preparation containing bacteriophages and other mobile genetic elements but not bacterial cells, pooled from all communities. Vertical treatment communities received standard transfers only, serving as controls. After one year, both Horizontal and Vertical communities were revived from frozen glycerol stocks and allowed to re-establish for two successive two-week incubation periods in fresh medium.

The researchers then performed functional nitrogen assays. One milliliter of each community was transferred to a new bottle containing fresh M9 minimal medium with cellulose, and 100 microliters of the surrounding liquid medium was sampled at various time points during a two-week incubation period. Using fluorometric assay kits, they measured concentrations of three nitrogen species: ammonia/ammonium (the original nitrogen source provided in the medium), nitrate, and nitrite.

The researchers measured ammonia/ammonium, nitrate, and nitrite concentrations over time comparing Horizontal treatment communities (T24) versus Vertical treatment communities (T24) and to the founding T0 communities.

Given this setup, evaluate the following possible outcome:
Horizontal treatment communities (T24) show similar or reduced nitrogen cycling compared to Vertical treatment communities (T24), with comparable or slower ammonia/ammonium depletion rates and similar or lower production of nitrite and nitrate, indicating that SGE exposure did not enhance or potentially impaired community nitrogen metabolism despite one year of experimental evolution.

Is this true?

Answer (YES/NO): NO